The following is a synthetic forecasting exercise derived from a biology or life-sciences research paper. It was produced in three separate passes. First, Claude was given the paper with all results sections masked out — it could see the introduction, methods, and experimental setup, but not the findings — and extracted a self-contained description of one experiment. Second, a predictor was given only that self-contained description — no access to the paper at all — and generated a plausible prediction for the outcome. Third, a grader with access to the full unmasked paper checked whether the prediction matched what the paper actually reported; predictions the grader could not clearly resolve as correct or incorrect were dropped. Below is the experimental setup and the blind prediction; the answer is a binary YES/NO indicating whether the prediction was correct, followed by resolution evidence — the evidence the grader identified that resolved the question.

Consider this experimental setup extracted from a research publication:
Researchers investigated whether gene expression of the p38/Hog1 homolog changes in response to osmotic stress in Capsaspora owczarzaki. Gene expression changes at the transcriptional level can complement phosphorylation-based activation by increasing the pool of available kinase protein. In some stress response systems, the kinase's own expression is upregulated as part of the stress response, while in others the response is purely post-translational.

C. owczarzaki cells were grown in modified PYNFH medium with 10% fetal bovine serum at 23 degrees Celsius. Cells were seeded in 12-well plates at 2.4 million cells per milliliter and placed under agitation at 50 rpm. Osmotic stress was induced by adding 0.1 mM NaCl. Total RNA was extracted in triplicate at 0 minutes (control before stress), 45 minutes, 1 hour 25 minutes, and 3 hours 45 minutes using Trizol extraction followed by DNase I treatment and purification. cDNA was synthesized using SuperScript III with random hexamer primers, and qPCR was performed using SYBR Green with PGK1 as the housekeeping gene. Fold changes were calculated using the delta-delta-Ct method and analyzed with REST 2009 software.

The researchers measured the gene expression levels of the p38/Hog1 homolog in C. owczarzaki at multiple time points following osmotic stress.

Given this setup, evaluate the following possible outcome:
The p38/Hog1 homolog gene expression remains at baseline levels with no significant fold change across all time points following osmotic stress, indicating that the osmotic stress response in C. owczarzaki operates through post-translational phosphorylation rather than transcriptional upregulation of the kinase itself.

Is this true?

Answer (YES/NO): NO